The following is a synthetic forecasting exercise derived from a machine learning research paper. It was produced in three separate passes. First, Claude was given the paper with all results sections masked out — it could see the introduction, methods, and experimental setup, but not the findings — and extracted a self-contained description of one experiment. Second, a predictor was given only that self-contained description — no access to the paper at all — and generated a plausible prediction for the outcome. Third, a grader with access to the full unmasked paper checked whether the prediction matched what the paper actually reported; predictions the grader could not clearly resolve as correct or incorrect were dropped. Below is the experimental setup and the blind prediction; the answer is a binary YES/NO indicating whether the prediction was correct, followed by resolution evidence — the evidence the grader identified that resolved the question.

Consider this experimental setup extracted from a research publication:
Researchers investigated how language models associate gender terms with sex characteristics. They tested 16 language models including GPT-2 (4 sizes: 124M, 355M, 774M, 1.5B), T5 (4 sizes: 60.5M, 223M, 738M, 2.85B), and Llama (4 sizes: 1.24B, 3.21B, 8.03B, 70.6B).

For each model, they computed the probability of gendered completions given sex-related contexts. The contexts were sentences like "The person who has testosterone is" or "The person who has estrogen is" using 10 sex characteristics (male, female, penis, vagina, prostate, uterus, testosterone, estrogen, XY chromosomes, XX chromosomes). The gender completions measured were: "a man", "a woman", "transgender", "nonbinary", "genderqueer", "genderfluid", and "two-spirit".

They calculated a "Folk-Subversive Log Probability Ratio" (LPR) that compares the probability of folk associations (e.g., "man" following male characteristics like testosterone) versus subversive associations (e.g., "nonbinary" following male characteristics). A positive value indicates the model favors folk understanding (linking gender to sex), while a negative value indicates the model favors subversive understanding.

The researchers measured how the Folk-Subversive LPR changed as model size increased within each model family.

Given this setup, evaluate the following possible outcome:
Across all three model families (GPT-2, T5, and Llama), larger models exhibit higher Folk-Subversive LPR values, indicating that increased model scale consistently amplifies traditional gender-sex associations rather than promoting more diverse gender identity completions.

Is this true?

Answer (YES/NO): YES